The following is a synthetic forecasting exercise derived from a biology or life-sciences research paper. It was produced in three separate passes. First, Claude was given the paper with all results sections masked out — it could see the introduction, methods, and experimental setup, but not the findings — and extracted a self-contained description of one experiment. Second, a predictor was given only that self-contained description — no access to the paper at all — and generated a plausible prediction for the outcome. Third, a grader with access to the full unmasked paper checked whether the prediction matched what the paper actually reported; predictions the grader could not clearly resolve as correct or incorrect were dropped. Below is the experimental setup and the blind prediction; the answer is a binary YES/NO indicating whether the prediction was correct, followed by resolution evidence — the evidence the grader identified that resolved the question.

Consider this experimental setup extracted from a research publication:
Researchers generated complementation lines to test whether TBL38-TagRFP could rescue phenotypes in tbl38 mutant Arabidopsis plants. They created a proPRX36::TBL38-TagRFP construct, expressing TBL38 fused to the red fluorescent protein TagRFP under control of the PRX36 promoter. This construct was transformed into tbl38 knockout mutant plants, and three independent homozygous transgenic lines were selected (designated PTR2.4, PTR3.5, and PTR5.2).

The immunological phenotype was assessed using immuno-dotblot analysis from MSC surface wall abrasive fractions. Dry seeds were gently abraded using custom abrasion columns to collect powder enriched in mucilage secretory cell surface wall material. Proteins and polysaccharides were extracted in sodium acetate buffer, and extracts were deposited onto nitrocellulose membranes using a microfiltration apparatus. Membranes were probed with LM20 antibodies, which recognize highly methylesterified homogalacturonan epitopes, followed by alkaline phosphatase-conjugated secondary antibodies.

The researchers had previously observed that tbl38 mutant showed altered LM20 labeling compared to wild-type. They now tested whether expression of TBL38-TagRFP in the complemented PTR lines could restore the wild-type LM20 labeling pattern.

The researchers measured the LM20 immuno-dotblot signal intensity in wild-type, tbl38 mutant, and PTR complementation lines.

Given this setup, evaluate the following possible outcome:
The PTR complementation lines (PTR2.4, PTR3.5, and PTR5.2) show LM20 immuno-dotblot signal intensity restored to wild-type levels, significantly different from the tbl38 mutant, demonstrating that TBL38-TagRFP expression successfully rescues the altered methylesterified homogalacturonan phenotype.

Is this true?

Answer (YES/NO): NO